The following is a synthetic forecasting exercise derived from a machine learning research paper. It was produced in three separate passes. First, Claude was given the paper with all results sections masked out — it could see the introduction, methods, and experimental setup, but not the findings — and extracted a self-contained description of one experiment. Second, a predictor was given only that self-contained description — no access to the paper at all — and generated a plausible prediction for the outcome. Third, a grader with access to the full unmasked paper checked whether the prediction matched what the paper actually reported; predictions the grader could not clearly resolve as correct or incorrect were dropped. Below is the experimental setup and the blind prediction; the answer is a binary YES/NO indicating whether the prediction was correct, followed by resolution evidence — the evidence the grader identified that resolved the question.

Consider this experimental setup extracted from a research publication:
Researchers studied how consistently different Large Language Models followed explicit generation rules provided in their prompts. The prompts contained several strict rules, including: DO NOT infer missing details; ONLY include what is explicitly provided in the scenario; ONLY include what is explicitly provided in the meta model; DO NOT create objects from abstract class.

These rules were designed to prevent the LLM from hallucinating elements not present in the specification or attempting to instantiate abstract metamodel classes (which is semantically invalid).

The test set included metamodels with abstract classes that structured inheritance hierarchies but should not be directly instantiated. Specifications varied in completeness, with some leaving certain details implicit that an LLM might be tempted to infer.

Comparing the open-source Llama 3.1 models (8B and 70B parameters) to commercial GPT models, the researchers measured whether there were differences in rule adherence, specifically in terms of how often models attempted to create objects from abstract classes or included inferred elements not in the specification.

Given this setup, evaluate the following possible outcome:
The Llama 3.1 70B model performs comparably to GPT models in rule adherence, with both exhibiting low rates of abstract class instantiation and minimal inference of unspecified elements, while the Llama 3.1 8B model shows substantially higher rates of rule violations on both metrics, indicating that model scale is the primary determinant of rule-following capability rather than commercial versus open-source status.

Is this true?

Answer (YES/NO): NO